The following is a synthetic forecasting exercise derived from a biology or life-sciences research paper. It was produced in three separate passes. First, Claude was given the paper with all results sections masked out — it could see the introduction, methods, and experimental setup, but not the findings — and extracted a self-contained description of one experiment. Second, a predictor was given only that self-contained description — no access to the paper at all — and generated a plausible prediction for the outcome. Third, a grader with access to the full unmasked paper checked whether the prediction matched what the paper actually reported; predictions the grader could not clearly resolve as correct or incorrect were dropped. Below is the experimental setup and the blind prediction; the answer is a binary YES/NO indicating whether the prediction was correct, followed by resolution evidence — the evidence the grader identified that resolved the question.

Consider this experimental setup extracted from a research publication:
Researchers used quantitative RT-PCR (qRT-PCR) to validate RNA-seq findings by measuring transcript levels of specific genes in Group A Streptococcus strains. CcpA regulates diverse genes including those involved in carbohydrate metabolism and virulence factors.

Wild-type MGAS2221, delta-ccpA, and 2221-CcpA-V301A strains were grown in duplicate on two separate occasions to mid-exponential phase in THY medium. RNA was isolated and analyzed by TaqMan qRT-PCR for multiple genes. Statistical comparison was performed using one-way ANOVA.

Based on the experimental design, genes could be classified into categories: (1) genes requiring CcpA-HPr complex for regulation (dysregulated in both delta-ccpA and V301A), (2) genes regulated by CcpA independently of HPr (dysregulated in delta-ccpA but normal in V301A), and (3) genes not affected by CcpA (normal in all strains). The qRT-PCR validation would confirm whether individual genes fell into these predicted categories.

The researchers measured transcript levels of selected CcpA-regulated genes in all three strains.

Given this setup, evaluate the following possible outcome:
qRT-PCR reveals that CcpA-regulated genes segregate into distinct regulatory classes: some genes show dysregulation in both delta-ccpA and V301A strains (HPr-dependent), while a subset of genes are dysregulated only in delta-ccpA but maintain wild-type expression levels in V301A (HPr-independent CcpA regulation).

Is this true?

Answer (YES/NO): YES